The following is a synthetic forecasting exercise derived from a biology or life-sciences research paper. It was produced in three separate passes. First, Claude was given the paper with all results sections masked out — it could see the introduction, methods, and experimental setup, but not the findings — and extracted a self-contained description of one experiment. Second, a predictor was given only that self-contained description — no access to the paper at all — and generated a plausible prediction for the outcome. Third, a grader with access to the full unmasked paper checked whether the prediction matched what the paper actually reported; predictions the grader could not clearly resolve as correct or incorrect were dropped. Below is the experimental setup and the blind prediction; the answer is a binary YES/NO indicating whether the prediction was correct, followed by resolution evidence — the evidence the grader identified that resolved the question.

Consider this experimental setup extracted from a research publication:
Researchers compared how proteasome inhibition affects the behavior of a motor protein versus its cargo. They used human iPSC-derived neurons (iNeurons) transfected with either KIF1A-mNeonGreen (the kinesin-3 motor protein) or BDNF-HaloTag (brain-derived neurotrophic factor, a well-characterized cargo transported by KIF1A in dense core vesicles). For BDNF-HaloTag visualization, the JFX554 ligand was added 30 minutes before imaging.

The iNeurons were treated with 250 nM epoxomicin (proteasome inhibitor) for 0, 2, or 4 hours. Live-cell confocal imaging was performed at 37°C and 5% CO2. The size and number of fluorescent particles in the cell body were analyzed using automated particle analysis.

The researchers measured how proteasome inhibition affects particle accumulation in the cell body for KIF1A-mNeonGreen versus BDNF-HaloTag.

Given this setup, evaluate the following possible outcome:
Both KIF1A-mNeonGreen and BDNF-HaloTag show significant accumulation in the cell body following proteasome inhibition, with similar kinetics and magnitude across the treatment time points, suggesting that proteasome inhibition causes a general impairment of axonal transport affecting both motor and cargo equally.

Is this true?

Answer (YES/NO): NO